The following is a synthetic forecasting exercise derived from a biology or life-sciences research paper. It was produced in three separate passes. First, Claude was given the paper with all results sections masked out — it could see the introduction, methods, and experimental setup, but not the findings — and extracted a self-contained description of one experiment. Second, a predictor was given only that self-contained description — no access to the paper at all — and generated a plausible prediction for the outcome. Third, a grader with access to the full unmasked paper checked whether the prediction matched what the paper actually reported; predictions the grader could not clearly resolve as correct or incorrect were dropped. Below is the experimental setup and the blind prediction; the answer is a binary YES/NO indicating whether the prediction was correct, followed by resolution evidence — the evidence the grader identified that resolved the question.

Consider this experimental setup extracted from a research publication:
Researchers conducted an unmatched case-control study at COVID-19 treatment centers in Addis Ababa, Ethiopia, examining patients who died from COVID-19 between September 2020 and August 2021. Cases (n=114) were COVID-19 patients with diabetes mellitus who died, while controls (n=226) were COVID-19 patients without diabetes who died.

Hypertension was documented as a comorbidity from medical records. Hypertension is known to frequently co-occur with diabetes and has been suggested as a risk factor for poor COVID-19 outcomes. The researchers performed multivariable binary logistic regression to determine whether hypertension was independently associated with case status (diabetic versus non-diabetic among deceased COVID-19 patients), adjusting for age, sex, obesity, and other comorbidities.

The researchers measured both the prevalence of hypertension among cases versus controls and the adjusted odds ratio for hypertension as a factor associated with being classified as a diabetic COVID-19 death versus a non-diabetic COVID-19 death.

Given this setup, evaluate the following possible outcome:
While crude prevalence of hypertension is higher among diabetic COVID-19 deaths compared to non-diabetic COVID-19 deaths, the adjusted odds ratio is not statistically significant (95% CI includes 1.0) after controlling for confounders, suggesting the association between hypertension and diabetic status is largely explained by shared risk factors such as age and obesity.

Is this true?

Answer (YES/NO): NO